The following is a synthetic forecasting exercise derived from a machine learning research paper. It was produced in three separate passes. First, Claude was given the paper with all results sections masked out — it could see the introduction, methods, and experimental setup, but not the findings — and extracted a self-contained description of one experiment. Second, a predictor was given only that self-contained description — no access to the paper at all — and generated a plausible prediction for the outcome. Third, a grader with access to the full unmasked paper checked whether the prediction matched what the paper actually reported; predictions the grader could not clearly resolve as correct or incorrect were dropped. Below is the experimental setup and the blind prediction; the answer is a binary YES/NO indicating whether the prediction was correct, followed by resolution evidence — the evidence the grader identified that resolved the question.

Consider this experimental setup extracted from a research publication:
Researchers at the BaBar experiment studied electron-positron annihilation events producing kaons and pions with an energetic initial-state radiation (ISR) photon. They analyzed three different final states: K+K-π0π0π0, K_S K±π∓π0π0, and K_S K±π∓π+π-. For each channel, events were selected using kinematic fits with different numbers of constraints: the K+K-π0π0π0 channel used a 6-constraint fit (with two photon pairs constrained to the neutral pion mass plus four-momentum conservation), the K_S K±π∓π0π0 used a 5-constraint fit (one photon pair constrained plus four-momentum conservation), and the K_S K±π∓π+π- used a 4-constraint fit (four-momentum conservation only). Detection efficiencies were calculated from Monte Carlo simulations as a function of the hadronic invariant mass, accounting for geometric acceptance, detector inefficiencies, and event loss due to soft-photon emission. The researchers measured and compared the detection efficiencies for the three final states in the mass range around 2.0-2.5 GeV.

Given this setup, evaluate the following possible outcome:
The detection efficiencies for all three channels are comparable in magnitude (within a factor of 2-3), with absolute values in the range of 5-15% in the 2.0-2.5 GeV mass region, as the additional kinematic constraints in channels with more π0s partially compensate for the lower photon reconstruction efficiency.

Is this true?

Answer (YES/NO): NO